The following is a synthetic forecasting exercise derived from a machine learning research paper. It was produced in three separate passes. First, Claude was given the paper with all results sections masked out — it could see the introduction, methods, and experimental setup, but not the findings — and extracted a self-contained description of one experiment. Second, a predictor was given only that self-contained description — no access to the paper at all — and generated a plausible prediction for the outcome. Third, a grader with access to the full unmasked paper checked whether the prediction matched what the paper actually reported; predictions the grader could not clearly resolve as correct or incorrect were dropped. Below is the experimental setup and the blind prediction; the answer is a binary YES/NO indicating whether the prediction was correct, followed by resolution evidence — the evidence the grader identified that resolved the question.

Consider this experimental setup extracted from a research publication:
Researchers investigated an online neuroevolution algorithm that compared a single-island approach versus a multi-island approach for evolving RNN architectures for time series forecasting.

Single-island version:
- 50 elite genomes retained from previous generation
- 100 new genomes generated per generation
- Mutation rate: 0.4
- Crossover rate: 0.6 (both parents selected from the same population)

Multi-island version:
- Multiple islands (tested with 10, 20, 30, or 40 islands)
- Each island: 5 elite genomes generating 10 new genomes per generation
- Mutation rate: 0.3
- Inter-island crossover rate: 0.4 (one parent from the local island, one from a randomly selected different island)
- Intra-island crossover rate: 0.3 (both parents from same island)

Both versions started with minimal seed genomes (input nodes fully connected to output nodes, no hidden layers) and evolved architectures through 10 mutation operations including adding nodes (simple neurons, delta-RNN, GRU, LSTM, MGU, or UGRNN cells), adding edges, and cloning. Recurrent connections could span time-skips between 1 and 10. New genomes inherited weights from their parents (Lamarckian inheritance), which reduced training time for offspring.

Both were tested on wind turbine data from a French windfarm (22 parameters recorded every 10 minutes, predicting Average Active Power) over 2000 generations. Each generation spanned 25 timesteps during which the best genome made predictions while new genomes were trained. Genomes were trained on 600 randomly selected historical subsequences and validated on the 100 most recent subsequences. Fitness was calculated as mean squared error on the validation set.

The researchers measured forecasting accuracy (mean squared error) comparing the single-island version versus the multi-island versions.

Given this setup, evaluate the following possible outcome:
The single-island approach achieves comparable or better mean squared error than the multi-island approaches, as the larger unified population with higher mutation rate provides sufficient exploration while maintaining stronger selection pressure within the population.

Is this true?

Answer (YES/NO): NO